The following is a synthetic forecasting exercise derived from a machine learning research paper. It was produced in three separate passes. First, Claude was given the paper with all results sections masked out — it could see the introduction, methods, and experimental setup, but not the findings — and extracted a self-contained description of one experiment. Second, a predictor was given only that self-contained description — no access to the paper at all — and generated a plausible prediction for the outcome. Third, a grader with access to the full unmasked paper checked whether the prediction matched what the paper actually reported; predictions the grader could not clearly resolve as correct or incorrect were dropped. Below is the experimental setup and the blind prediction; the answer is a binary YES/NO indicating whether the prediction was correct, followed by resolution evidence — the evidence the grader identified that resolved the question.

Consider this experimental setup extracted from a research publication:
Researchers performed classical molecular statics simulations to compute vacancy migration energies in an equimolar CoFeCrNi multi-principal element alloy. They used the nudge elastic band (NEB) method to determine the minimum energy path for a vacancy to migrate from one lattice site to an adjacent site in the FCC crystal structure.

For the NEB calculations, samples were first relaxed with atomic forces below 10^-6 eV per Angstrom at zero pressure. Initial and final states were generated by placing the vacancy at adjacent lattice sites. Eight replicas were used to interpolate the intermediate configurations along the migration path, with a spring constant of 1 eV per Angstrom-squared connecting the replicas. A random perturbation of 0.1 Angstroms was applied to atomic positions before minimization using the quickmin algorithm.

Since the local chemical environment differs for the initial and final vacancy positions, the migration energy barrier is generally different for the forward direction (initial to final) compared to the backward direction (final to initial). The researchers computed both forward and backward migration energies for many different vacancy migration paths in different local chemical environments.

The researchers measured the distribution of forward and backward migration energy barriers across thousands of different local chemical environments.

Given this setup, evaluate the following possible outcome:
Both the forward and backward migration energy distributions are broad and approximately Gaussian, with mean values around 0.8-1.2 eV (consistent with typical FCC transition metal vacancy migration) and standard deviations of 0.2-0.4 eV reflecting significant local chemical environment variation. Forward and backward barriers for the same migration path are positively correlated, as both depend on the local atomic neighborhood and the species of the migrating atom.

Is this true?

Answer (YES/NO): NO